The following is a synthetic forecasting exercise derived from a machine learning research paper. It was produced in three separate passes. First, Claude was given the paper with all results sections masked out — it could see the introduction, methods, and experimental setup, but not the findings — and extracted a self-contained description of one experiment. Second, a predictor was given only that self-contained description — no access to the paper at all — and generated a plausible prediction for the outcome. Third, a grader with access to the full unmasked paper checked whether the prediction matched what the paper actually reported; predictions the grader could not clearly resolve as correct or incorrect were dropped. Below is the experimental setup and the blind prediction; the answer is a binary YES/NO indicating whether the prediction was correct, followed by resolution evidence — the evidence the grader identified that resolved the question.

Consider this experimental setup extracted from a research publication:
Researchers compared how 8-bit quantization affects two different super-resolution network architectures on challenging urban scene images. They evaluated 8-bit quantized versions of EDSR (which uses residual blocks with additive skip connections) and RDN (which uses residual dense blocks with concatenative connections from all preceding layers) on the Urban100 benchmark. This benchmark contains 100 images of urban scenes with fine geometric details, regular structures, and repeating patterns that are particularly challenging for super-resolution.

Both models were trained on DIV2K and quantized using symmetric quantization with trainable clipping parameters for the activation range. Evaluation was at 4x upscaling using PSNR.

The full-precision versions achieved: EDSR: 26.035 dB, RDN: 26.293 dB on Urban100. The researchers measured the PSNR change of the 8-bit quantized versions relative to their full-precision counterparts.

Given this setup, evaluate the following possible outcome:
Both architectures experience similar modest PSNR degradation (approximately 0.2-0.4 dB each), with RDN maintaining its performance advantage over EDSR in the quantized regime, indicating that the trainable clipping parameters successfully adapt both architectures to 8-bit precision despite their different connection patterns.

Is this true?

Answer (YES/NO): NO